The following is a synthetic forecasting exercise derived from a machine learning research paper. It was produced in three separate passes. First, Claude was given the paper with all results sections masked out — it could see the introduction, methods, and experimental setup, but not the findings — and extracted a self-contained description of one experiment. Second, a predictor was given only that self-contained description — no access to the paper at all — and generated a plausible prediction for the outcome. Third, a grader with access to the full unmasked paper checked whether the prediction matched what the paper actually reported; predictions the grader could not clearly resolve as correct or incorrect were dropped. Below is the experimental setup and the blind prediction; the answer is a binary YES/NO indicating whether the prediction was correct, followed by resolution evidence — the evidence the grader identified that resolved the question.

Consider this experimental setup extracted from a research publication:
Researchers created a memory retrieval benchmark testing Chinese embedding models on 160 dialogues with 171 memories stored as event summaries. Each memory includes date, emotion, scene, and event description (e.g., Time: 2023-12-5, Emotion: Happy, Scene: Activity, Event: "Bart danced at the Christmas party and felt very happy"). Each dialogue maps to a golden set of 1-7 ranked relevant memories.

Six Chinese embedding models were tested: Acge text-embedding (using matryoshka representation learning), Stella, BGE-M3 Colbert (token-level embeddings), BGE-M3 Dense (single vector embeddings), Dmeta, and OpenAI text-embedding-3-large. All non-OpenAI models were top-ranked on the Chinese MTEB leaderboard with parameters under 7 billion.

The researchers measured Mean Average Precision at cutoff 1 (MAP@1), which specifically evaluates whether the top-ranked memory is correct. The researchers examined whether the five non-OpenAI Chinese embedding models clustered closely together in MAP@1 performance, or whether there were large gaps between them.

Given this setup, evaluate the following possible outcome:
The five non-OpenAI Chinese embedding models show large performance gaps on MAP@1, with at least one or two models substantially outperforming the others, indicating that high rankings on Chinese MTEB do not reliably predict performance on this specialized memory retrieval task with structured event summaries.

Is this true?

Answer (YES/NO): NO